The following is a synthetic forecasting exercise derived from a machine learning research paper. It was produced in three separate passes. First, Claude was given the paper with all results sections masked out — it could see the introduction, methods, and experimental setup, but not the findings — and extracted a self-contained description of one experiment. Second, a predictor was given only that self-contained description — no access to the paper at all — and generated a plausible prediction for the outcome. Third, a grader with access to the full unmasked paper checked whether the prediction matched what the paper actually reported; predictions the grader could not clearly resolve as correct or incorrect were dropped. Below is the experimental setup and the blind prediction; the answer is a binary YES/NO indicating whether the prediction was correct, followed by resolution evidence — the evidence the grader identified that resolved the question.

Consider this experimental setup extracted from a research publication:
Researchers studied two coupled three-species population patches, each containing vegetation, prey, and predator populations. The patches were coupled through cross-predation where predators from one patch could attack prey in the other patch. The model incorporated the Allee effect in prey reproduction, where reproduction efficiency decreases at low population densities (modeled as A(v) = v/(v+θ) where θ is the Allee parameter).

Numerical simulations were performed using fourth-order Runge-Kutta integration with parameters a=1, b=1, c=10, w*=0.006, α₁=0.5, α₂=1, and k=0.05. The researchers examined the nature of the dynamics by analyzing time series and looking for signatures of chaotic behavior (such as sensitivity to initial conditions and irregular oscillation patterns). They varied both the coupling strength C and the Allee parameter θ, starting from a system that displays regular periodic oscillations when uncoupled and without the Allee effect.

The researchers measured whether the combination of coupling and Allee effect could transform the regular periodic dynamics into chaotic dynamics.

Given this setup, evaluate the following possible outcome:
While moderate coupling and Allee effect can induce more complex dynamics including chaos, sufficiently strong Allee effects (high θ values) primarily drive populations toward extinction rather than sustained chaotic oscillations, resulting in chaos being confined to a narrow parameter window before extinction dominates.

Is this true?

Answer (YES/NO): NO